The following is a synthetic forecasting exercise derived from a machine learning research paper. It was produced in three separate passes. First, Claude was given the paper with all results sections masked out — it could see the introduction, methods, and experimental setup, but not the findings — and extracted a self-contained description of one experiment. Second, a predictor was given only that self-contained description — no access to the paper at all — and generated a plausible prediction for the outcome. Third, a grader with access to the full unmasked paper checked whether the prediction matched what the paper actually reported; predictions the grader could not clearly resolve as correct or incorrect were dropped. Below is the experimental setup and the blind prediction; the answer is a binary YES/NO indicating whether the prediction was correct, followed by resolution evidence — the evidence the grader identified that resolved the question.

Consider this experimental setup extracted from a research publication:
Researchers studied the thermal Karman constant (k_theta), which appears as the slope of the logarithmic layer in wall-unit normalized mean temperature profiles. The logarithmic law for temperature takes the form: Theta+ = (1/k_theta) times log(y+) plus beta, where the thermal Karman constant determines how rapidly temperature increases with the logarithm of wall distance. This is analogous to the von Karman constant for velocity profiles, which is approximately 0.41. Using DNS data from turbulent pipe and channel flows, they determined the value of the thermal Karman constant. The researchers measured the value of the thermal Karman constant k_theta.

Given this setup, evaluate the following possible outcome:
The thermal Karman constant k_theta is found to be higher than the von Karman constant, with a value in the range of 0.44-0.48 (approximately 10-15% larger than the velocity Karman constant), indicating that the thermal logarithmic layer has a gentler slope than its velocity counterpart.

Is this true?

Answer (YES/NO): YES